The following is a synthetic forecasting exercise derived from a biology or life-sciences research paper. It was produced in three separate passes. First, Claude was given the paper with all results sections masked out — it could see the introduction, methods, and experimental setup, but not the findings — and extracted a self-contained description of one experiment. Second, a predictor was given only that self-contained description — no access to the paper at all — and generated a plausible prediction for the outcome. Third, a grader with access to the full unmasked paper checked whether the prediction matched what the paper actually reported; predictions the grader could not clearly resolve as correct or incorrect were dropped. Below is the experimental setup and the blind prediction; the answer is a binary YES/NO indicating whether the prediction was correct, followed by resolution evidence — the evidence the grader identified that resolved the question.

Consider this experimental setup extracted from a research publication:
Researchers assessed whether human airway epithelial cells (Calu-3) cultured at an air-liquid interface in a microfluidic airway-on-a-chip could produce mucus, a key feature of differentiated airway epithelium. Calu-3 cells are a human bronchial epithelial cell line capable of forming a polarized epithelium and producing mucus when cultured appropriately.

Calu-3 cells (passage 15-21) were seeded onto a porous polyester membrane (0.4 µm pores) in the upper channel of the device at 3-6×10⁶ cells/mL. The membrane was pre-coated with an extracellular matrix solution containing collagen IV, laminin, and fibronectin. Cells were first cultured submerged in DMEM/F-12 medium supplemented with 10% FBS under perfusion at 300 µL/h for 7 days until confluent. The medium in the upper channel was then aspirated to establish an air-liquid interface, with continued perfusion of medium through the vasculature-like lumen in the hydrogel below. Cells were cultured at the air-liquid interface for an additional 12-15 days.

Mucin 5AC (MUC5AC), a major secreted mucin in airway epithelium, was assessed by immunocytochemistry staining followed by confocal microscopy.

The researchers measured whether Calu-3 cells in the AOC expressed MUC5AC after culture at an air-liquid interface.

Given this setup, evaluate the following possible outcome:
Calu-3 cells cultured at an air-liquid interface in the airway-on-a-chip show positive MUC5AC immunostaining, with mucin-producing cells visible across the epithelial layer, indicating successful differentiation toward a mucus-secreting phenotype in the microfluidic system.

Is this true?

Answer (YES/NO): YES